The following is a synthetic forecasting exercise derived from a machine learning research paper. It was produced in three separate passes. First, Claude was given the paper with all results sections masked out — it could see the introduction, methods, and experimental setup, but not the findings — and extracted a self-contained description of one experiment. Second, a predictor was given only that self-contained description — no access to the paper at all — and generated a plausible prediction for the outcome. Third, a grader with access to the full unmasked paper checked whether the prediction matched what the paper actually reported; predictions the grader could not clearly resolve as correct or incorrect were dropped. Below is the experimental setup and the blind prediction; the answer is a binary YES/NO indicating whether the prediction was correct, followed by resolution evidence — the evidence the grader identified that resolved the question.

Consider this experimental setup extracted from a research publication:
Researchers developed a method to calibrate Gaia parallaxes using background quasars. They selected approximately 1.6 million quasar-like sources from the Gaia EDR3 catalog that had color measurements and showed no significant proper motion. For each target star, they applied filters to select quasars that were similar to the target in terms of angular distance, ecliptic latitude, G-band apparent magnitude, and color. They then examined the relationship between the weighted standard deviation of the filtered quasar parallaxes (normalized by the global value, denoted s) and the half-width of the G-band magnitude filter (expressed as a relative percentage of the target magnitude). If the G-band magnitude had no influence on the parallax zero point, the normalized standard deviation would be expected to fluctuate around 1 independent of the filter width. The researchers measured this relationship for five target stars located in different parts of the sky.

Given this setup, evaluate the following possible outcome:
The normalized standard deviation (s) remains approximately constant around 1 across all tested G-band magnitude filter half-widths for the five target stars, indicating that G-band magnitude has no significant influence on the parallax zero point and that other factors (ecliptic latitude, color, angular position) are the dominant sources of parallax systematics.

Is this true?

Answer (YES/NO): NO